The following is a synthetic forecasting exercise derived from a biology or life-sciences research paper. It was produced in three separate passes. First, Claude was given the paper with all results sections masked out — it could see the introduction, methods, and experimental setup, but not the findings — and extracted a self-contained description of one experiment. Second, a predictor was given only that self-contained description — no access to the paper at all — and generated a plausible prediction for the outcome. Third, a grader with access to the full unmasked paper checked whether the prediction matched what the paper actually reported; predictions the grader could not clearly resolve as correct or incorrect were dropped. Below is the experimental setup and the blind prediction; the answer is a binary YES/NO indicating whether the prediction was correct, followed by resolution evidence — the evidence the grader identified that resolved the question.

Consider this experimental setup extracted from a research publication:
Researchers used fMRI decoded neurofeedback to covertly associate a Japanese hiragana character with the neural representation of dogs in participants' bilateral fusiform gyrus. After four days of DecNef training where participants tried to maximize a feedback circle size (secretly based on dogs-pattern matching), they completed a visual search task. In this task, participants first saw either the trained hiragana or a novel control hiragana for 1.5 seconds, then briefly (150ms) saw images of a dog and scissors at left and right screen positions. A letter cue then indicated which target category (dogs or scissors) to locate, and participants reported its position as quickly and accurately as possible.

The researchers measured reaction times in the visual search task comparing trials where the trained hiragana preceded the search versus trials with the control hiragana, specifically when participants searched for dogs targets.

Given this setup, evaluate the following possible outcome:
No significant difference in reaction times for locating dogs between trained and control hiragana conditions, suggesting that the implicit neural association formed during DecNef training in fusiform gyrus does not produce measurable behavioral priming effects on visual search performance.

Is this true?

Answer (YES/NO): YES